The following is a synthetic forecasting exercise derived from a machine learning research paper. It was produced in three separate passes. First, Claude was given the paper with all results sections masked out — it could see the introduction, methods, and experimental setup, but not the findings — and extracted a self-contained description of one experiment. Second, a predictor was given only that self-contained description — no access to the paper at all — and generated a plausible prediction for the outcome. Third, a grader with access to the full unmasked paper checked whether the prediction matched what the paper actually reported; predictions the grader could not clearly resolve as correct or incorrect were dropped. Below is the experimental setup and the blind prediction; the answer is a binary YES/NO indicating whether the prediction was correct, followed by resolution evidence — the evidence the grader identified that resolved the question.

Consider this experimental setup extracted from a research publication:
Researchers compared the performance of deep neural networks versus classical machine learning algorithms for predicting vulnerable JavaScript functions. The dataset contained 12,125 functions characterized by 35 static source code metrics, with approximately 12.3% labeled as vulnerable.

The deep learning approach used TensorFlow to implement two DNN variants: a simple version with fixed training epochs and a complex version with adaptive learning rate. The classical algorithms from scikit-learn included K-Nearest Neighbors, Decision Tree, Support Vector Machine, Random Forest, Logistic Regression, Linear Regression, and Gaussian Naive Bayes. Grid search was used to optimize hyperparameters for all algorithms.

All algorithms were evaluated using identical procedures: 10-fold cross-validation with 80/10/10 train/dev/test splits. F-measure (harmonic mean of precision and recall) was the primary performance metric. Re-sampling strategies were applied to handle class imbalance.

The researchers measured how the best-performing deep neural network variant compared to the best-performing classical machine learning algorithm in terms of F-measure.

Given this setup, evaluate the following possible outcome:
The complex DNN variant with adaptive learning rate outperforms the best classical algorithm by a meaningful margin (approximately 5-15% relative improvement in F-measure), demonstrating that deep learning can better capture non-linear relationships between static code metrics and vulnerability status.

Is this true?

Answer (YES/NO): NO